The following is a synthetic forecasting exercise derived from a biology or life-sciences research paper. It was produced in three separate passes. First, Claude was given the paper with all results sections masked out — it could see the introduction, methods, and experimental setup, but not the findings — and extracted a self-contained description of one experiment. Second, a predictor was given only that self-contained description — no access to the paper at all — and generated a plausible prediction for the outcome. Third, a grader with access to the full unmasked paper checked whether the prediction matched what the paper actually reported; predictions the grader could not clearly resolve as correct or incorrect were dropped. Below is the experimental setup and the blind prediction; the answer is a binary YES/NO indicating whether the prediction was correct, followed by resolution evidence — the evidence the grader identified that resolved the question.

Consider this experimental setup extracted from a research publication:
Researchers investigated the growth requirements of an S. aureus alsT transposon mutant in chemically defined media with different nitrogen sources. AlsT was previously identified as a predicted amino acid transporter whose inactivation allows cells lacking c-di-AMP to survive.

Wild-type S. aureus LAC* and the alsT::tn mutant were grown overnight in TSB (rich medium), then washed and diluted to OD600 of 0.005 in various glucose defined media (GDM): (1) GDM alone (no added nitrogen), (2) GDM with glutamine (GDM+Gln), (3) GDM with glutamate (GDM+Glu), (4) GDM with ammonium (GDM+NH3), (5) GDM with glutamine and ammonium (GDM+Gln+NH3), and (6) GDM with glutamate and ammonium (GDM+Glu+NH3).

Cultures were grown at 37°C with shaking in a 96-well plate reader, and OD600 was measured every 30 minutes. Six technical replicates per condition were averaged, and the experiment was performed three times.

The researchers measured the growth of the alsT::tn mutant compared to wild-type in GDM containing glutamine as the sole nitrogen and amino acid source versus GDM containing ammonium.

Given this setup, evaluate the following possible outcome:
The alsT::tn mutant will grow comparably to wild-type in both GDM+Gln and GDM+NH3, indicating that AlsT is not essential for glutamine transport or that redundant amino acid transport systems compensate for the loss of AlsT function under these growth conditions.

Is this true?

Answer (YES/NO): NO